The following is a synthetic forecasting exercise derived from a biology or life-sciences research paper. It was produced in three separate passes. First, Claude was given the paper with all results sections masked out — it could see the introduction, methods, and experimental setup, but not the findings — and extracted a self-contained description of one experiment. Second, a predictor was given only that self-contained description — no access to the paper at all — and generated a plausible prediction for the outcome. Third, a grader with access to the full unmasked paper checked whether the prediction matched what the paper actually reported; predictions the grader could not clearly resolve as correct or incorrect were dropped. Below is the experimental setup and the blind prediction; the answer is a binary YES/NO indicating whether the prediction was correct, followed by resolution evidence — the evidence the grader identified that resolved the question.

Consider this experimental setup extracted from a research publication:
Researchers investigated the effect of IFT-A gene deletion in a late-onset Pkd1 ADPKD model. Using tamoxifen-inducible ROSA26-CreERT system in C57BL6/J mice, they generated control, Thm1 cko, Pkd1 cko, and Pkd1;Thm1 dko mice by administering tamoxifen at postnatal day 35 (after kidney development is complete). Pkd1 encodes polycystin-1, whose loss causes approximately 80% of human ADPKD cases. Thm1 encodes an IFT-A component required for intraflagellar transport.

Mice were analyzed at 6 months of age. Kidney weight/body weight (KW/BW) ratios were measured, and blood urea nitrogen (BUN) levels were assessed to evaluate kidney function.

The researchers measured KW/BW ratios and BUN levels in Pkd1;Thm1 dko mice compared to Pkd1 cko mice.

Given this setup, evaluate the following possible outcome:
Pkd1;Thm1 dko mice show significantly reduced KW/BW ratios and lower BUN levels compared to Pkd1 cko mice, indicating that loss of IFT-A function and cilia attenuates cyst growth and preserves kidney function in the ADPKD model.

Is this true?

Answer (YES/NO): YES